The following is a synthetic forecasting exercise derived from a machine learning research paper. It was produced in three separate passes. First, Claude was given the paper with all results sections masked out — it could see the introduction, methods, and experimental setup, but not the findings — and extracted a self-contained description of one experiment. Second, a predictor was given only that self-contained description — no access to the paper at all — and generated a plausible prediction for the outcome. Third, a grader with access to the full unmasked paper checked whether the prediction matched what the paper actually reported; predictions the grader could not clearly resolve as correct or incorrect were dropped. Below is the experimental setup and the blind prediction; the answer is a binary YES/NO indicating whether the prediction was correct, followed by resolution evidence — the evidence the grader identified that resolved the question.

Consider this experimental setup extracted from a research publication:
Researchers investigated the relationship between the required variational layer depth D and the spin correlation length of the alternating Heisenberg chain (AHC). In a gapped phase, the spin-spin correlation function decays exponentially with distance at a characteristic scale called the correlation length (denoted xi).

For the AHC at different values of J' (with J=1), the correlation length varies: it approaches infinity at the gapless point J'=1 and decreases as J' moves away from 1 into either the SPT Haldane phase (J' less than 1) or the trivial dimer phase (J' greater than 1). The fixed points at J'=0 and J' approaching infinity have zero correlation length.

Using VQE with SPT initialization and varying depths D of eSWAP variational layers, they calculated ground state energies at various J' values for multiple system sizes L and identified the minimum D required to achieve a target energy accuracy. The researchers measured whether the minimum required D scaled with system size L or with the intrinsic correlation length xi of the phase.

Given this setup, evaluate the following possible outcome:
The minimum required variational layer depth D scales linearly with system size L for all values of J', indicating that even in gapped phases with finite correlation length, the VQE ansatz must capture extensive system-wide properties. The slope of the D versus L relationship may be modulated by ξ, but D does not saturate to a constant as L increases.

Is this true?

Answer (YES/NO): NO